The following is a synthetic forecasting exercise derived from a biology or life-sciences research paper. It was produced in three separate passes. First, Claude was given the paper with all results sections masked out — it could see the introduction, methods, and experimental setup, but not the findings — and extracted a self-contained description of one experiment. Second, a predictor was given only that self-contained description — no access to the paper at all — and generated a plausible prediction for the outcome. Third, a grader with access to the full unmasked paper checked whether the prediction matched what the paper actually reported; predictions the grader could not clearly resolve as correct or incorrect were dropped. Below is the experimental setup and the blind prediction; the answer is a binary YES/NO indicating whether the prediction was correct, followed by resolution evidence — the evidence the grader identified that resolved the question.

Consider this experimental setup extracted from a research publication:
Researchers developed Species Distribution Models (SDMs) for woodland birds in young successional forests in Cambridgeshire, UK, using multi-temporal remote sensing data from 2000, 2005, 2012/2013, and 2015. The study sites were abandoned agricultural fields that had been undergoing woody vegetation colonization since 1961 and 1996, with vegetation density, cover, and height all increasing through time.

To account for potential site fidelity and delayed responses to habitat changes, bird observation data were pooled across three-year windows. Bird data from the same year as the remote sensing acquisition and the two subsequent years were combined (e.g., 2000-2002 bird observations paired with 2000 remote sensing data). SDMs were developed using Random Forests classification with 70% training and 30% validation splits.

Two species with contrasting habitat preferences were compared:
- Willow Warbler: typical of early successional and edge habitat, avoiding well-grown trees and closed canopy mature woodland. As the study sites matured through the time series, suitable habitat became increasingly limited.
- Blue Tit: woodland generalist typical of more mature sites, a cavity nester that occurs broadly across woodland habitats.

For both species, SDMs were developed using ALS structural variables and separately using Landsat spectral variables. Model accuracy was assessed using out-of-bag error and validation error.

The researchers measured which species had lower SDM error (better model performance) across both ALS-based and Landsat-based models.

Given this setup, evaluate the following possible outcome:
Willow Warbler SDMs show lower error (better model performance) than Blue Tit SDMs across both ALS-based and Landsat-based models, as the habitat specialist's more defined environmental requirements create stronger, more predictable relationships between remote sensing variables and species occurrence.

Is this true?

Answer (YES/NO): YES